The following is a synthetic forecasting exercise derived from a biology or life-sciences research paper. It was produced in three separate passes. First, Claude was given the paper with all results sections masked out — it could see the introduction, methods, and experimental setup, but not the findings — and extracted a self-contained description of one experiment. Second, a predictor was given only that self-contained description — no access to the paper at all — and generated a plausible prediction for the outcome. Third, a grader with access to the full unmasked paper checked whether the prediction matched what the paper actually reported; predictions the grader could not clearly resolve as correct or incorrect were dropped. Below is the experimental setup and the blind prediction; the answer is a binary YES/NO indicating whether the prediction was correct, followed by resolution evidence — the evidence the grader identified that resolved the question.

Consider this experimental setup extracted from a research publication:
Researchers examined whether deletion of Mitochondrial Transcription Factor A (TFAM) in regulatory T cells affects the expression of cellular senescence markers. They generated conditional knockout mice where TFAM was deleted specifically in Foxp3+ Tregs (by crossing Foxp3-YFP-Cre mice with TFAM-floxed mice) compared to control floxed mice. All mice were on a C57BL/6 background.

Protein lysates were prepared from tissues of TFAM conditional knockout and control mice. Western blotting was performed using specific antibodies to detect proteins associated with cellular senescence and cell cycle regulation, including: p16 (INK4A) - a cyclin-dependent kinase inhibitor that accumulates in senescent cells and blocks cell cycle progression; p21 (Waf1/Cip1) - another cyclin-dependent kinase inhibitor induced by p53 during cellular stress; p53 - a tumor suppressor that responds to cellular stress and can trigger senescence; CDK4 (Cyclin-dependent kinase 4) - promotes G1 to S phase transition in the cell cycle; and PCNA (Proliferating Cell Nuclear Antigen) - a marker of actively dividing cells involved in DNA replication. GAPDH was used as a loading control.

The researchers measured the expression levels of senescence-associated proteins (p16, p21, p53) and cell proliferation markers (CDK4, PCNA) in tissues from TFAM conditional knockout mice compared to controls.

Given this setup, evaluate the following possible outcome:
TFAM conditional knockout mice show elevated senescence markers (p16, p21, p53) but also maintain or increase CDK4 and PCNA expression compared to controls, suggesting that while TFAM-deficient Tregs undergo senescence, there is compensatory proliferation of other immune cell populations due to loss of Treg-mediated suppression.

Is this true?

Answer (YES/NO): YES